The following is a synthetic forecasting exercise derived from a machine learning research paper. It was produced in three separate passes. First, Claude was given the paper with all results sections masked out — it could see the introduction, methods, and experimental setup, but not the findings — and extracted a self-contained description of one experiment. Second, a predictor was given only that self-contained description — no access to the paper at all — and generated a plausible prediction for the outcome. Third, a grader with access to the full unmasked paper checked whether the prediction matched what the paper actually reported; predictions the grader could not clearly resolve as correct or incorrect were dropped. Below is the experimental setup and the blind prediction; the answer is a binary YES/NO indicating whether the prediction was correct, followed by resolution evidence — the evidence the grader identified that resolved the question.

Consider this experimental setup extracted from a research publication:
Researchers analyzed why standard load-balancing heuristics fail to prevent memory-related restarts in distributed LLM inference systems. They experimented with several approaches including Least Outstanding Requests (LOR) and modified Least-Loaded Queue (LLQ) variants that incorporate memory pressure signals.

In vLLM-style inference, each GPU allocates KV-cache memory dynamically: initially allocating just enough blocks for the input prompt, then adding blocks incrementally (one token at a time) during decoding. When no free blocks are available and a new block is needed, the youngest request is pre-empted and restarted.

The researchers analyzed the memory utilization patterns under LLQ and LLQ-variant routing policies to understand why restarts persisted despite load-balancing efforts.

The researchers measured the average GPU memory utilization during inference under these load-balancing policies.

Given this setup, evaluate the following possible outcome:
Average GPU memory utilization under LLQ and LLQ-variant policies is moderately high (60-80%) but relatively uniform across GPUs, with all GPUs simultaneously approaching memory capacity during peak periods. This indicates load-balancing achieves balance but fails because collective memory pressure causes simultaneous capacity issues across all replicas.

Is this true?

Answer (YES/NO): NO